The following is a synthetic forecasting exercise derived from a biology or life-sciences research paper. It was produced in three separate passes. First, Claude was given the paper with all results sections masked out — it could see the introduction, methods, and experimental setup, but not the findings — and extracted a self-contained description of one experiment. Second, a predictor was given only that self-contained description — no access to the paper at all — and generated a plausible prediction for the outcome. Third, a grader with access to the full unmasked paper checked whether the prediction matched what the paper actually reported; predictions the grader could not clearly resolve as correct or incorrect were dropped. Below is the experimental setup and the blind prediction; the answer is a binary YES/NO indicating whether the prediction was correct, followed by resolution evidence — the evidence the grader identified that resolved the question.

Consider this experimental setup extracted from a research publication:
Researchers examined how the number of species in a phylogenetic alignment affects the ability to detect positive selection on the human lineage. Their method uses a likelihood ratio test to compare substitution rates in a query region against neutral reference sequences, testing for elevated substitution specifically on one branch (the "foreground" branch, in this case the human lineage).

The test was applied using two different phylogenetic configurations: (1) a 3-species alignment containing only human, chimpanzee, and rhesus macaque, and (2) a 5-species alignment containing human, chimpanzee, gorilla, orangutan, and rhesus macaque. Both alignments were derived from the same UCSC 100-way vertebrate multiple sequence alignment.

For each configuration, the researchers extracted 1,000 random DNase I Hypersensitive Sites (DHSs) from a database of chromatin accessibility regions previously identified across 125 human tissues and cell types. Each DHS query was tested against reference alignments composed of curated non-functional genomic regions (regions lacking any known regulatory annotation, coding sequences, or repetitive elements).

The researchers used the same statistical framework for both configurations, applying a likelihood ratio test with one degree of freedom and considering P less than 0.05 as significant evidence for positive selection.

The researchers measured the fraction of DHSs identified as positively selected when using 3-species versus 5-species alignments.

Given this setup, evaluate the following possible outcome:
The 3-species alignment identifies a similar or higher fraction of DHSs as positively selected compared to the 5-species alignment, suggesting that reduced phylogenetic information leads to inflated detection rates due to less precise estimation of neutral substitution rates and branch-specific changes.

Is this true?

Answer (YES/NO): NO